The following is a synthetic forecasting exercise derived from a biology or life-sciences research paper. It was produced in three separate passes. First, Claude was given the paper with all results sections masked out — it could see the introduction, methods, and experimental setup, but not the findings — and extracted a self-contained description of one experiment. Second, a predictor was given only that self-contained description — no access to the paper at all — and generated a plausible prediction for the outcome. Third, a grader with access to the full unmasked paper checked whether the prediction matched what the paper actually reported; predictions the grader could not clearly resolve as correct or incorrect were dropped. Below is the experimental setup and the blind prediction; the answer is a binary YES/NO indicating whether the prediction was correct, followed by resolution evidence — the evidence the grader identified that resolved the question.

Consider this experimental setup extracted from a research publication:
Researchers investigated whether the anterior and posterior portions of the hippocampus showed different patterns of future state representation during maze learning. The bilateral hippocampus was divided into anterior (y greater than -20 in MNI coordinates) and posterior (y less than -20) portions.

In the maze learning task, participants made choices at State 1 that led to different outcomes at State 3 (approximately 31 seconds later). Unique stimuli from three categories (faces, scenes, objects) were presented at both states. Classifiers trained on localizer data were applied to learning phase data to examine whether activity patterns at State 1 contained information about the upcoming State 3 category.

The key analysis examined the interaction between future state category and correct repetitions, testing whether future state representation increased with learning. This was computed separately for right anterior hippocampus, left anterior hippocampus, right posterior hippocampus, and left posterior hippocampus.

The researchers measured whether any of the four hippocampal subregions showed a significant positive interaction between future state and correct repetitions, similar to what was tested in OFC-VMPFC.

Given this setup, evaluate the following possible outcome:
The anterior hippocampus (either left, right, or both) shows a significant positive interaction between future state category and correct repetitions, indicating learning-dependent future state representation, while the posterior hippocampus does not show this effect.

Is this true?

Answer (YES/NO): NO